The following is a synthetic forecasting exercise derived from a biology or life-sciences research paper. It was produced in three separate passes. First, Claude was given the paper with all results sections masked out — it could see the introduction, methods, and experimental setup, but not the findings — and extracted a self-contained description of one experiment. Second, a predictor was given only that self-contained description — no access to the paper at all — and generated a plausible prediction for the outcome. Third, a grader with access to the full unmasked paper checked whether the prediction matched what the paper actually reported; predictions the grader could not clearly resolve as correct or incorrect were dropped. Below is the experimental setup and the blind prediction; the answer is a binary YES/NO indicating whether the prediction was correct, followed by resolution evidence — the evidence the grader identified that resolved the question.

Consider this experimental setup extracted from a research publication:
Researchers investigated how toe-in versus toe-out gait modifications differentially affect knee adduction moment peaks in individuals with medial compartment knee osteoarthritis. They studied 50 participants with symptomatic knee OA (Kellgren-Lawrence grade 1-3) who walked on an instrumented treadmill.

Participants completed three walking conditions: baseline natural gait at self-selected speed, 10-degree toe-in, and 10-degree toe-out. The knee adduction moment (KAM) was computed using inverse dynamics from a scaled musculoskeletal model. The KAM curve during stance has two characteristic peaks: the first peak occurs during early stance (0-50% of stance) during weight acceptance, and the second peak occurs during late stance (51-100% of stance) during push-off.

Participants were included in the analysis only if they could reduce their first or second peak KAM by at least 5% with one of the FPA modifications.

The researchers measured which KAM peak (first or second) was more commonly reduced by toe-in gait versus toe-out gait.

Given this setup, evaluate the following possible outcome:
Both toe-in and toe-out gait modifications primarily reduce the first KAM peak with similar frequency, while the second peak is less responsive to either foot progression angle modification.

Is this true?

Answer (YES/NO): NO